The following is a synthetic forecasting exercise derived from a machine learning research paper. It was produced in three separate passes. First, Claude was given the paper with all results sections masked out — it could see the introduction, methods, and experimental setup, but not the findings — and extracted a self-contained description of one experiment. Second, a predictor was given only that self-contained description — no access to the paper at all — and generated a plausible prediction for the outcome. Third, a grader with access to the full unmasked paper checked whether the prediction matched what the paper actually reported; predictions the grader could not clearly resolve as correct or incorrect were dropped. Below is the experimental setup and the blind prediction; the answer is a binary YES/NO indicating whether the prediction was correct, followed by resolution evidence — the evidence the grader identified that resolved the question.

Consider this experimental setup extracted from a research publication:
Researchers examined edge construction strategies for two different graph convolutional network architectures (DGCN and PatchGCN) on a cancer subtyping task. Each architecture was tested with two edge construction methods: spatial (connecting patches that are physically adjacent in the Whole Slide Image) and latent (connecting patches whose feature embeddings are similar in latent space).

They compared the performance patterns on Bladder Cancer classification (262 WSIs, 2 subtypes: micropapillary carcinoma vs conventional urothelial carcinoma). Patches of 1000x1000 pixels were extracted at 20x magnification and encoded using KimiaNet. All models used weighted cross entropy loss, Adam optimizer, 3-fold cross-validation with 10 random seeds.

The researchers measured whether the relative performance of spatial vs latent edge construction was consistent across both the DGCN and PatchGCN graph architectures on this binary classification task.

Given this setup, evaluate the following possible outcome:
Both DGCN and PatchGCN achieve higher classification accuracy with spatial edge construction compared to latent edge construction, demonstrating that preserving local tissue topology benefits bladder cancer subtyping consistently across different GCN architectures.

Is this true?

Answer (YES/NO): NO